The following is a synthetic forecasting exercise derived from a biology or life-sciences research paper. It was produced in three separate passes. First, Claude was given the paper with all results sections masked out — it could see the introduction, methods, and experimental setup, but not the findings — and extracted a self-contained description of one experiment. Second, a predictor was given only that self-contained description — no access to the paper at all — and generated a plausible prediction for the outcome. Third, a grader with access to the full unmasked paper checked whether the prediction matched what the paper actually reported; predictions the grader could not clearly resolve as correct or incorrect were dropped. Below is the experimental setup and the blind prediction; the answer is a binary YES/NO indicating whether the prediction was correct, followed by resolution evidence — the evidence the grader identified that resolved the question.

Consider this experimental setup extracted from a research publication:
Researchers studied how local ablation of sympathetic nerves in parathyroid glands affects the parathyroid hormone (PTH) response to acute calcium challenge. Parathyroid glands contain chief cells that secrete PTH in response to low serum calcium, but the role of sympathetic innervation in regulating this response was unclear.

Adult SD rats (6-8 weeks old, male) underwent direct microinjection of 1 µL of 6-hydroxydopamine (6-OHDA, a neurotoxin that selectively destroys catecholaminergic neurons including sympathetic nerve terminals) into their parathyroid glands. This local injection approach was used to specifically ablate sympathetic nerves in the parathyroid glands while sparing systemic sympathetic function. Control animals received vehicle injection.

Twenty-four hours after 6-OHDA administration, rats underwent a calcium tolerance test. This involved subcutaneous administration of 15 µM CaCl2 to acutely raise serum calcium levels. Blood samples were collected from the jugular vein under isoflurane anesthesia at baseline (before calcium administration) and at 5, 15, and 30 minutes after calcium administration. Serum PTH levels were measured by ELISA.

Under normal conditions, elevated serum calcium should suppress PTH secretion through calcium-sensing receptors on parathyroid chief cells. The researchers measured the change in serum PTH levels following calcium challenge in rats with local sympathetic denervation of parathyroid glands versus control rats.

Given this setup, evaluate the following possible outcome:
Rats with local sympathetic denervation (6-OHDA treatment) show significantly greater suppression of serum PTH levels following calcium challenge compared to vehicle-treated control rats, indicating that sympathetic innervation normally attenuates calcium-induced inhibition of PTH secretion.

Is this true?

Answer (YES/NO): NO